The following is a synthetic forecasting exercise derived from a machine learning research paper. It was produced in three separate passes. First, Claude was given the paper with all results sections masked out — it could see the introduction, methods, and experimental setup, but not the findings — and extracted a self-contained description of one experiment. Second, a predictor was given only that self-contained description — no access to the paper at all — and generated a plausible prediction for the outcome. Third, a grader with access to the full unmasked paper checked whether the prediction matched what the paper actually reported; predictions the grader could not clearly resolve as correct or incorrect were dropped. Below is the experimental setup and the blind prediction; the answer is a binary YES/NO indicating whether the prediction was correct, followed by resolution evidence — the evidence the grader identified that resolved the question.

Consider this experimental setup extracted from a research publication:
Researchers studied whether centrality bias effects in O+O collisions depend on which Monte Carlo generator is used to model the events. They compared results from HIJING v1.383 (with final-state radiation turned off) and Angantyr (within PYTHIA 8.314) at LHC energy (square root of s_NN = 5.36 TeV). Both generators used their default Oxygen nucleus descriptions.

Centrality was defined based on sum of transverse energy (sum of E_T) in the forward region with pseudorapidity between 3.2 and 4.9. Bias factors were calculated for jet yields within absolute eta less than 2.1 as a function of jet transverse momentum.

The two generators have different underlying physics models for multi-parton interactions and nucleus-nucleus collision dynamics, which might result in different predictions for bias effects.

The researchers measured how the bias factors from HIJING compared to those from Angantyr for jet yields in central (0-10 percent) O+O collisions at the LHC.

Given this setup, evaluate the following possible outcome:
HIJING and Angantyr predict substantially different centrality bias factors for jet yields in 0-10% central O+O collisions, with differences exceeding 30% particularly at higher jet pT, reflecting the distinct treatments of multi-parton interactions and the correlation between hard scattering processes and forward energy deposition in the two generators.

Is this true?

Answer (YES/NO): NO